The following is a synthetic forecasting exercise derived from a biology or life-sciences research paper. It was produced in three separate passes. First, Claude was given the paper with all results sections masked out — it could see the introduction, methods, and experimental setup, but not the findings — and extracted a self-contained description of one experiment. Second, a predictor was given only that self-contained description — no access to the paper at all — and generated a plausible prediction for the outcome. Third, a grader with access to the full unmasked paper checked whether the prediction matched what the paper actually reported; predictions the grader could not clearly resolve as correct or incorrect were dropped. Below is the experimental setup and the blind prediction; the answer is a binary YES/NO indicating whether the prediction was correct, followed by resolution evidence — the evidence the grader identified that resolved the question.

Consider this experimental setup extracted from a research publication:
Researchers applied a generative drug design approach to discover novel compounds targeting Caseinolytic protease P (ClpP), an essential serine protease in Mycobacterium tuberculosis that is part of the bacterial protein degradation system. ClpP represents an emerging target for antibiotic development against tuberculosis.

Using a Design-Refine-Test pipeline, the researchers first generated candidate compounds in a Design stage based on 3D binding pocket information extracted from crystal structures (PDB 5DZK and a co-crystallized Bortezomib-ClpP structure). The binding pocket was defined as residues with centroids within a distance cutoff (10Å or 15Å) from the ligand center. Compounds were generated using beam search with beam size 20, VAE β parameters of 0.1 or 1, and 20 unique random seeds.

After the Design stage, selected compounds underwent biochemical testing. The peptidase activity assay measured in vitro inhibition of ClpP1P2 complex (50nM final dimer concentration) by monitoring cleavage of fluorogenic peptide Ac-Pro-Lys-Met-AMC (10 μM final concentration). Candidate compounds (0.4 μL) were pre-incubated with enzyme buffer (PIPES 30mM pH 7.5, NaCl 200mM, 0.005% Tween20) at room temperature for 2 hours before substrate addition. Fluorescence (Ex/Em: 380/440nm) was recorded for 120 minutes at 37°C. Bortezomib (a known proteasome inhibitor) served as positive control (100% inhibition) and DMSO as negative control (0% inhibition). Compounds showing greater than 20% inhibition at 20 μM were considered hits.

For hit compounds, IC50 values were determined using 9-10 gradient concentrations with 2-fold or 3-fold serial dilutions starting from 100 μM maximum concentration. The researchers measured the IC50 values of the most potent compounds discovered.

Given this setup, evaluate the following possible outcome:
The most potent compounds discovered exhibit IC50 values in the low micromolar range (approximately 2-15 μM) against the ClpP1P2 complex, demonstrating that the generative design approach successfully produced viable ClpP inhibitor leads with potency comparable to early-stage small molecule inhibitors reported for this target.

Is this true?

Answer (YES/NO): YES